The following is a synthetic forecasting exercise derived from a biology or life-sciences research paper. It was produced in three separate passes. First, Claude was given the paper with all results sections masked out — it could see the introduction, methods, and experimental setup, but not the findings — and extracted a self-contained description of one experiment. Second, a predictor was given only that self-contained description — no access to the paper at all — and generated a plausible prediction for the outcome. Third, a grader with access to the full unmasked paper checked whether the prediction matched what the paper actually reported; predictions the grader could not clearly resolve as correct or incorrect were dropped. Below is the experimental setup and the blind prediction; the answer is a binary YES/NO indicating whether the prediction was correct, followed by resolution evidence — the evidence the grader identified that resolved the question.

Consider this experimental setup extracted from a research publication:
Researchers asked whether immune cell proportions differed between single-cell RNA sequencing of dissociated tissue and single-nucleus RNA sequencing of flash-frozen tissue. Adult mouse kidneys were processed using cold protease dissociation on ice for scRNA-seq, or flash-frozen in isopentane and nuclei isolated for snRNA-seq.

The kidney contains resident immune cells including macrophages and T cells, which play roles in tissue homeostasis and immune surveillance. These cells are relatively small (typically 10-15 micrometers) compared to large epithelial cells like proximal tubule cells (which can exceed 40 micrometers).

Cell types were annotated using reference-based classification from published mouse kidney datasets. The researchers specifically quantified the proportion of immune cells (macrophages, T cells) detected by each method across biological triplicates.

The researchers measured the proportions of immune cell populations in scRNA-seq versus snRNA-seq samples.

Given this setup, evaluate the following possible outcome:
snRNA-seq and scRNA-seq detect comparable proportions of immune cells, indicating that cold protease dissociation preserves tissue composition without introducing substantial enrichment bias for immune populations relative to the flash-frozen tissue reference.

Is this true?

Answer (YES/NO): NO